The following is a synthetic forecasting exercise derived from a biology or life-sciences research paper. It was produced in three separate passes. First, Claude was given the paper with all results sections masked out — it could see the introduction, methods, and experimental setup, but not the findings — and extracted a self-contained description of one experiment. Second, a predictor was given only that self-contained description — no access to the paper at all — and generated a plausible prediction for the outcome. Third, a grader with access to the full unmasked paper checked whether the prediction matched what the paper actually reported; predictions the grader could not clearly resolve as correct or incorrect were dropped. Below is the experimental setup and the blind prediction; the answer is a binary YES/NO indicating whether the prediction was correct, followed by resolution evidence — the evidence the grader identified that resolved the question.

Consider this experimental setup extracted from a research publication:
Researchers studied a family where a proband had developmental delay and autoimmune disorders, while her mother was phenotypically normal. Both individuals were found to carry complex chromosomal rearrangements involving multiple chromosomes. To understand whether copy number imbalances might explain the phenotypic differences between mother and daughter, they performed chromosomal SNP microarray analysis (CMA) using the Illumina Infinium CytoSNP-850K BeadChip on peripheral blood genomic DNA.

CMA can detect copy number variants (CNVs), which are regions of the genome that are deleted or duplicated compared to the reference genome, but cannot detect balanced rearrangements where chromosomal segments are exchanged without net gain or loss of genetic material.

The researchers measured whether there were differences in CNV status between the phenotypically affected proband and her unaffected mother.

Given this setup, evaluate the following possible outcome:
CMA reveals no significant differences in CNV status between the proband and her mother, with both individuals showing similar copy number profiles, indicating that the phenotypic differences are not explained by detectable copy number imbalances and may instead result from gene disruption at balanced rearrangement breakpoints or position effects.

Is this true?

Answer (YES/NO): NO